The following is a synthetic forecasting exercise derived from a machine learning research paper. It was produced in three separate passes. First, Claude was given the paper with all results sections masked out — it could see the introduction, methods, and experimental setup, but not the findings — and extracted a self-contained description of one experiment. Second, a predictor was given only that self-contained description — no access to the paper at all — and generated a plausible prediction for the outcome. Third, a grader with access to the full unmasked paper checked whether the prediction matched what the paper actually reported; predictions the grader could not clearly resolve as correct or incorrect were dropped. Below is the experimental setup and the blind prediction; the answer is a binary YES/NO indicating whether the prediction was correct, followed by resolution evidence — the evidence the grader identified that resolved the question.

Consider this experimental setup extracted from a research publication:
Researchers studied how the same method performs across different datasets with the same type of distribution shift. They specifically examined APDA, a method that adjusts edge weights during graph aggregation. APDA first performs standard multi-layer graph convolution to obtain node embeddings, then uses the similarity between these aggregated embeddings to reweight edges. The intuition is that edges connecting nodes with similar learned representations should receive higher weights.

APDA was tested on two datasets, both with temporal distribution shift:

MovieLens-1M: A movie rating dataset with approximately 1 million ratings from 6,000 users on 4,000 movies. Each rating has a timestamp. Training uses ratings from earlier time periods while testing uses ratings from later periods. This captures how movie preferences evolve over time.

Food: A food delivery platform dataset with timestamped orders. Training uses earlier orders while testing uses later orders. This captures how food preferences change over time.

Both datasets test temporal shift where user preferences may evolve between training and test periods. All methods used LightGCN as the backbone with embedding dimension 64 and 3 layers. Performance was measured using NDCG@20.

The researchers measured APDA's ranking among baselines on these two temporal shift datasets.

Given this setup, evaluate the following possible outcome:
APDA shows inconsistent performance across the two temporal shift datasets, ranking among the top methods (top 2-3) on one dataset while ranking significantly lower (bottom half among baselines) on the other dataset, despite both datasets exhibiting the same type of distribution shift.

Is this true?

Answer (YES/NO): YES